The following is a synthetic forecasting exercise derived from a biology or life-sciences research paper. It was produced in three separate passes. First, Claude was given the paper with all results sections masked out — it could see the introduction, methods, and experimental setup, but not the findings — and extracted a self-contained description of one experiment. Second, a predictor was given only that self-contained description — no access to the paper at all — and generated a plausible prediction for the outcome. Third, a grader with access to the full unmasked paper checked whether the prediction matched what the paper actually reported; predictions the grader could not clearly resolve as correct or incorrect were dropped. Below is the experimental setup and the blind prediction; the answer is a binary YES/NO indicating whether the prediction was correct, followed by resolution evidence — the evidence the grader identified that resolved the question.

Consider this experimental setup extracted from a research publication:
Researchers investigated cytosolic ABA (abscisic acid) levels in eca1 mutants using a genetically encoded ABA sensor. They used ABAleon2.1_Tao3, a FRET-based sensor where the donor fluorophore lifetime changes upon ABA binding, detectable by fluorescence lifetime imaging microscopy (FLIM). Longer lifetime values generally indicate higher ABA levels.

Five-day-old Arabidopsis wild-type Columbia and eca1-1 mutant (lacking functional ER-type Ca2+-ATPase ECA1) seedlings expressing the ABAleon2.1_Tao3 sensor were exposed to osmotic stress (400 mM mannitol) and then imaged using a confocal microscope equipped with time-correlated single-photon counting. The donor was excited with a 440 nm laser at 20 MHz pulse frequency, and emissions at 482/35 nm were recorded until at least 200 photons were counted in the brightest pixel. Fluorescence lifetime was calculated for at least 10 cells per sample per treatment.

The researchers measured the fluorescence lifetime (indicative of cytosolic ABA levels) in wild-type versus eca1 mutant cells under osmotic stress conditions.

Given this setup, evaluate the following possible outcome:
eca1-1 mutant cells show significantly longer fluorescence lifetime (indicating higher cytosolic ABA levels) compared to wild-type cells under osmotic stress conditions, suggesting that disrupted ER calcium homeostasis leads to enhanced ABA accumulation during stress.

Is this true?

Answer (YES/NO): YES